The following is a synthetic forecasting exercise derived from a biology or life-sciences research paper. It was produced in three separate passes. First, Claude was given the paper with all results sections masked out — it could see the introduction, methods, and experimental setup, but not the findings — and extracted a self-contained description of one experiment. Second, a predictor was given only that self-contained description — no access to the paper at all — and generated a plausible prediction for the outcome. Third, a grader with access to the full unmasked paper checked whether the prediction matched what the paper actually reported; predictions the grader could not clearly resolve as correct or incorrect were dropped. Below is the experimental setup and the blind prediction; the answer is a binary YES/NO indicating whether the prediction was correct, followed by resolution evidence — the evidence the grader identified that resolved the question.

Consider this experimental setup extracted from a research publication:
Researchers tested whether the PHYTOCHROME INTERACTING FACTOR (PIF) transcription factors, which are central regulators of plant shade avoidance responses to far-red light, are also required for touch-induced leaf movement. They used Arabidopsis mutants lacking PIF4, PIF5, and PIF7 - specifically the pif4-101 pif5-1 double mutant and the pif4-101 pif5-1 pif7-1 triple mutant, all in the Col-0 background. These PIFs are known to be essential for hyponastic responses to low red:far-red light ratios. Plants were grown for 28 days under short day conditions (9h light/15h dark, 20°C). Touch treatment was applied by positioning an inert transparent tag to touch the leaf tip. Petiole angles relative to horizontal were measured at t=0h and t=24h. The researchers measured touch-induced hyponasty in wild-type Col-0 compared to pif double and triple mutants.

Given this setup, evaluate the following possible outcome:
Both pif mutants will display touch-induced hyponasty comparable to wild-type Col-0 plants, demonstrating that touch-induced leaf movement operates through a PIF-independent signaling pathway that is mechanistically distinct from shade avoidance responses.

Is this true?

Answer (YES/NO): YES